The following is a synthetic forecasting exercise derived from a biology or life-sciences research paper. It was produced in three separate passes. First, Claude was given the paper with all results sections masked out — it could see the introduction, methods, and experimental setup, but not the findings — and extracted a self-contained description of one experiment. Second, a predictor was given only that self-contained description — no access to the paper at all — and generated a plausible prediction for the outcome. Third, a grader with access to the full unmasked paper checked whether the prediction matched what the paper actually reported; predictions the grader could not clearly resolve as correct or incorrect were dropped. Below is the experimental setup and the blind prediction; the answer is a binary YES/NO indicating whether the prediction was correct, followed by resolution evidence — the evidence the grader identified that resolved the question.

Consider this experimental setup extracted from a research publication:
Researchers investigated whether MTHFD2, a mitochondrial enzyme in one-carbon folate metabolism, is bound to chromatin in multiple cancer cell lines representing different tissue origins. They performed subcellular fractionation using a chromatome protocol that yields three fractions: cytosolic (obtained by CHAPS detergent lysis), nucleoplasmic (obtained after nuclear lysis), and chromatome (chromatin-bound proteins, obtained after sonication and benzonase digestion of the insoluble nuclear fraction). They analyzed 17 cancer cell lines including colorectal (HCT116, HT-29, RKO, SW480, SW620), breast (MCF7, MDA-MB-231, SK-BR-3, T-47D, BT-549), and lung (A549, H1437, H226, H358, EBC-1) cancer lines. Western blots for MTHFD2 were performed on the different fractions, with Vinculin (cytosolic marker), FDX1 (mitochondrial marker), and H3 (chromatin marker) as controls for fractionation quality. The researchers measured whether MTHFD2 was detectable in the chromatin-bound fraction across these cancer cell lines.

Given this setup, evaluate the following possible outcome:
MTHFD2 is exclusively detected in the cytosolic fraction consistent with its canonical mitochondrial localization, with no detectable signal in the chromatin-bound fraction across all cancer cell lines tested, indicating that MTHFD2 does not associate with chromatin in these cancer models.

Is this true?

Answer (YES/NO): NO